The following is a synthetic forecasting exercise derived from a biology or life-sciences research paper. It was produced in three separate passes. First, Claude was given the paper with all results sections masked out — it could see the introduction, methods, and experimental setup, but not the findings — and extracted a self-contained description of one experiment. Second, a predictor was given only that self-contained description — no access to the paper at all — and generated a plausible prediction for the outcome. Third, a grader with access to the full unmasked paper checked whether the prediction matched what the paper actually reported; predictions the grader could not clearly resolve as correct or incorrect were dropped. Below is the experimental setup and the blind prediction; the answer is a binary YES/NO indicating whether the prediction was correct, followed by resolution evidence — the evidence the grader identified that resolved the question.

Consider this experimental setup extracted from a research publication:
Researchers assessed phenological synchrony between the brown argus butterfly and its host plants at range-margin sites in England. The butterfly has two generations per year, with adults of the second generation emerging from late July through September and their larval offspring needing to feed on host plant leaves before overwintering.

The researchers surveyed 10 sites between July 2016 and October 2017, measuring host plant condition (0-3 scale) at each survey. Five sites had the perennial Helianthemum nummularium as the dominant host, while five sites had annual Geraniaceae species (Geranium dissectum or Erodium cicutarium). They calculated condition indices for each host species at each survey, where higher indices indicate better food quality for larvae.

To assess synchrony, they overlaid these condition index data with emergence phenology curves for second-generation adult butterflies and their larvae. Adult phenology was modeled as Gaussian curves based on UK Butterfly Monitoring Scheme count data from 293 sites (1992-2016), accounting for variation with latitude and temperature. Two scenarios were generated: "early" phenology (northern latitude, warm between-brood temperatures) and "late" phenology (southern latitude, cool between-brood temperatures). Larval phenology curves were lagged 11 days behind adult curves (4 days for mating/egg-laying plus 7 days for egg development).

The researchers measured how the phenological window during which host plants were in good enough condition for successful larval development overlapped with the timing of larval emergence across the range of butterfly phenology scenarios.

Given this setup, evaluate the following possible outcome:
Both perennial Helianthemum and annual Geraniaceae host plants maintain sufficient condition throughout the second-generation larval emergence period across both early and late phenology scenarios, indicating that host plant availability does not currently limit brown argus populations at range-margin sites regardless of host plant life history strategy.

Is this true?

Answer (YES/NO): NO